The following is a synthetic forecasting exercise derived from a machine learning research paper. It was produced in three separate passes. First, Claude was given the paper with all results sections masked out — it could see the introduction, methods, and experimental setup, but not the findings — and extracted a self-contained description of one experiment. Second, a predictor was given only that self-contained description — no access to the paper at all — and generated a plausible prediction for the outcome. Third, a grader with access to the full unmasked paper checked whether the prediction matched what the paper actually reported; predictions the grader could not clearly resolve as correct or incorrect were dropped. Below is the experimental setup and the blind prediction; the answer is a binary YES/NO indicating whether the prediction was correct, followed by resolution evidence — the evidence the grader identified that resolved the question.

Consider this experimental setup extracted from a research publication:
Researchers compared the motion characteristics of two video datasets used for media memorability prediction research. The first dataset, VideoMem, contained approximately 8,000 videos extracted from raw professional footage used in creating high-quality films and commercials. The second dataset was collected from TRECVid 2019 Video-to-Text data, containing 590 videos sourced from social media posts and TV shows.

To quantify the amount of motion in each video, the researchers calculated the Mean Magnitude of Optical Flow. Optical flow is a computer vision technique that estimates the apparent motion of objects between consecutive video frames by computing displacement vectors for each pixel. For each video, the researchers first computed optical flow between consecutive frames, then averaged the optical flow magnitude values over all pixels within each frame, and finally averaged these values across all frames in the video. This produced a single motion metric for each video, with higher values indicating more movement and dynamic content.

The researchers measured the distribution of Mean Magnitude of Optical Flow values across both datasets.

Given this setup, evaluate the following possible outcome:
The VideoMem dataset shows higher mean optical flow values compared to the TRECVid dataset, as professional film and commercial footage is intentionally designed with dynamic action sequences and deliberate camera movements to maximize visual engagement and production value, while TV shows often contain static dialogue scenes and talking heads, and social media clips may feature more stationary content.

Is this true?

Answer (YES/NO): NO